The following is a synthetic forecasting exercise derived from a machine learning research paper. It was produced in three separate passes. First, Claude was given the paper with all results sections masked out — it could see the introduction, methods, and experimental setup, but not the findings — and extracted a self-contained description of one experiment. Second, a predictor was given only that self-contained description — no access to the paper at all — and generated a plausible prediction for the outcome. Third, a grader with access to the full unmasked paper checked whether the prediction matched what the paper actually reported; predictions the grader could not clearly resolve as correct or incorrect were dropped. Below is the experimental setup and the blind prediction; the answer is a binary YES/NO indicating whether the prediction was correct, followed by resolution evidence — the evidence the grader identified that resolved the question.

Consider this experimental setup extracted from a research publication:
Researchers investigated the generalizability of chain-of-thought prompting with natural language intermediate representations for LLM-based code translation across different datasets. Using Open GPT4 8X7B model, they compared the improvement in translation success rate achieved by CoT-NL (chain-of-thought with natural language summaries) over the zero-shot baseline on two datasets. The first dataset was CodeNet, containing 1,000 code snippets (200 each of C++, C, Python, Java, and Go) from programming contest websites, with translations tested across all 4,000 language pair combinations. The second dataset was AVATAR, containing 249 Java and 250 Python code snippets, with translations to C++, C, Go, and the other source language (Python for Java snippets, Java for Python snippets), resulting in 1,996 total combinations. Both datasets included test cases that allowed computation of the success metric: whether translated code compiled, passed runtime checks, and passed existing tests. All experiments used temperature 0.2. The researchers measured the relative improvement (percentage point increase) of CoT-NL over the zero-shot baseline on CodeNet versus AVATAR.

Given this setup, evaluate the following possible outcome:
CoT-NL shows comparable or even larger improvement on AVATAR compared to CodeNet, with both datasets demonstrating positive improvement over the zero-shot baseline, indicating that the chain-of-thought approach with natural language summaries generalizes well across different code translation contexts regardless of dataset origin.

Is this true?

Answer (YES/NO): NO